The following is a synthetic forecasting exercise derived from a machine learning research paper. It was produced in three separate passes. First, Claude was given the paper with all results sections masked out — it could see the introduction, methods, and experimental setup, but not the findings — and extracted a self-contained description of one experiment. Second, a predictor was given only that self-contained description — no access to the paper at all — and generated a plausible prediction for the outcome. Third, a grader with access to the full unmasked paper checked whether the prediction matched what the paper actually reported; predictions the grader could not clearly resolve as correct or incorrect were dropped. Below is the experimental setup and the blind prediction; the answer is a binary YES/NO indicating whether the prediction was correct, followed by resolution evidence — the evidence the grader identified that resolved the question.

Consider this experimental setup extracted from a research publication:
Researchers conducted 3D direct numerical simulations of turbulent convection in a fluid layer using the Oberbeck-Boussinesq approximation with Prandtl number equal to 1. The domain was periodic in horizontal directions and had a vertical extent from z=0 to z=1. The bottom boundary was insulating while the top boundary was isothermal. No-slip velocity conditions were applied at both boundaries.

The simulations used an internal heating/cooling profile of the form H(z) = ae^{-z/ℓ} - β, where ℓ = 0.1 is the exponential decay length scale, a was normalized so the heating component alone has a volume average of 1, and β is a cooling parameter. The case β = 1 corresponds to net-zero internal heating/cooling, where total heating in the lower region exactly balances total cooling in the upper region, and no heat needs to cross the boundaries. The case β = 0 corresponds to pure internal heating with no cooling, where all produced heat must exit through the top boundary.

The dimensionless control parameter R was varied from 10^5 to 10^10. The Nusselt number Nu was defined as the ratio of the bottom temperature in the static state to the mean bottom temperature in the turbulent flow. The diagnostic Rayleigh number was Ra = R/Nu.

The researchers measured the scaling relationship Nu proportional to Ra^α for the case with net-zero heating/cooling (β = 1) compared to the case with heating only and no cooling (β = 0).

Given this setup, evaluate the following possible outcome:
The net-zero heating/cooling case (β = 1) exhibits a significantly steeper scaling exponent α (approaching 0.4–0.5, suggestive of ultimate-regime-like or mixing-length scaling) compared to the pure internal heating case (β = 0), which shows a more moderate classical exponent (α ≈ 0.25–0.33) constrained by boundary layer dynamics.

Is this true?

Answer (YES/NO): YES